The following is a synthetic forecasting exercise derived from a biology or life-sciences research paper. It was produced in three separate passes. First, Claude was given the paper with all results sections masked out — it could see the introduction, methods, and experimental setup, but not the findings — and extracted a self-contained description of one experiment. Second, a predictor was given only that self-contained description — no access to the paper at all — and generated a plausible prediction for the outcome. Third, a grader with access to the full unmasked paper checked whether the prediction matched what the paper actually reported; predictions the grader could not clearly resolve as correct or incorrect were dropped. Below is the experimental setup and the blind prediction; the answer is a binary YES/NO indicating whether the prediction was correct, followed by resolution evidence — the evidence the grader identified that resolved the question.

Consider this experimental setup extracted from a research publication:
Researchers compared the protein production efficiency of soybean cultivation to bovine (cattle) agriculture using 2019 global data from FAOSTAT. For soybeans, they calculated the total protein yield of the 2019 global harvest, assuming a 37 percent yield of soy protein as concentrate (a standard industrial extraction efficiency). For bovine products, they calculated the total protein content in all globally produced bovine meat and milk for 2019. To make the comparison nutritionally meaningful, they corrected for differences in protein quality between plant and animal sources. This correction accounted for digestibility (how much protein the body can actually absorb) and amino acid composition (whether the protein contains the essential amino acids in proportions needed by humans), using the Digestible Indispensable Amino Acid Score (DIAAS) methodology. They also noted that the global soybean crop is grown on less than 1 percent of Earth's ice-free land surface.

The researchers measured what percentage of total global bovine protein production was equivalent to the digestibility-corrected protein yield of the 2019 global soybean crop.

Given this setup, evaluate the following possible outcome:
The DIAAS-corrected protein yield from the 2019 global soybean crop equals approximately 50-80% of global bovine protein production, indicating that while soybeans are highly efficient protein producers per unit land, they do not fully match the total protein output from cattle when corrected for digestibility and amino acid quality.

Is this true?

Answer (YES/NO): NO